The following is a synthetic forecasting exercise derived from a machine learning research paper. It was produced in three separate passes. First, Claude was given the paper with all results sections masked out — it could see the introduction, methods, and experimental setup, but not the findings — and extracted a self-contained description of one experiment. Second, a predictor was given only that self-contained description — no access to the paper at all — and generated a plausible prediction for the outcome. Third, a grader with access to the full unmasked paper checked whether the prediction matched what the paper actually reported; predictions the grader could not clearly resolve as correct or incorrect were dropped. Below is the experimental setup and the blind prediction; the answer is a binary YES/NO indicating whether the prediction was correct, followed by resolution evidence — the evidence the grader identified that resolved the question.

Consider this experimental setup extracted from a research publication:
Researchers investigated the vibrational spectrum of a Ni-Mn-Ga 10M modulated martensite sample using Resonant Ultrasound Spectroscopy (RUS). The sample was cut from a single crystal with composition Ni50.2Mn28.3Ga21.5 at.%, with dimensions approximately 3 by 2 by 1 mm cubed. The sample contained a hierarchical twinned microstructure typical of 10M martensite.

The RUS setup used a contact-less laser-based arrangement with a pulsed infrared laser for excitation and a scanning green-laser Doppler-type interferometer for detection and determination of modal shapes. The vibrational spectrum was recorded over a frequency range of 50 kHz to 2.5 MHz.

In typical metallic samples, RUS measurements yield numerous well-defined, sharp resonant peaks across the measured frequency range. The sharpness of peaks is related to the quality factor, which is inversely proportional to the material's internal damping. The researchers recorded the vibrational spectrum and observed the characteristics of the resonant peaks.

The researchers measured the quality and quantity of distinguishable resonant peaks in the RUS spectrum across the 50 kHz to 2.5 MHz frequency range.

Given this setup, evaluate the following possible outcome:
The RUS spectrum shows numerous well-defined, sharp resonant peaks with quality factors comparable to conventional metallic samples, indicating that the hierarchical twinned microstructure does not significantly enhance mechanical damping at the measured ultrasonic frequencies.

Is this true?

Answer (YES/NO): NO